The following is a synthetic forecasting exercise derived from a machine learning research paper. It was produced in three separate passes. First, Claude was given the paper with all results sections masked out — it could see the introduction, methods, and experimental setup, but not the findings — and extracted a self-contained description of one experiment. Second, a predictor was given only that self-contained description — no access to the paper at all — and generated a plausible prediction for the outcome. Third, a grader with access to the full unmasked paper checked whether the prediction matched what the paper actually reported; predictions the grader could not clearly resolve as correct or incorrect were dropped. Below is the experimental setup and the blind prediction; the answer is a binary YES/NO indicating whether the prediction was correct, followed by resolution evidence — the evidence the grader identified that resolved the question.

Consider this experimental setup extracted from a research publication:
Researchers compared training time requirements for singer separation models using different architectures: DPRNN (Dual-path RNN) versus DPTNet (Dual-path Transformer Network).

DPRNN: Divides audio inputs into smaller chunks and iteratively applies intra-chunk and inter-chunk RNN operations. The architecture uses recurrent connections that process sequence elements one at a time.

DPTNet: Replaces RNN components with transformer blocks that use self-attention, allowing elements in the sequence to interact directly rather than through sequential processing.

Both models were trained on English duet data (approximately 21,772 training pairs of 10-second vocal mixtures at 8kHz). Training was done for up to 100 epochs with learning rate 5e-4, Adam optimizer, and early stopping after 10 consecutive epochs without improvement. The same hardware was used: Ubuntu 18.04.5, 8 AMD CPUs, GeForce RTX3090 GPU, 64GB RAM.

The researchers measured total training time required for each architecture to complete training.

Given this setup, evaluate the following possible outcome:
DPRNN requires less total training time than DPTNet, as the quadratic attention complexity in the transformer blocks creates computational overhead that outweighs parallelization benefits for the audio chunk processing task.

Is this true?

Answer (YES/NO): YES